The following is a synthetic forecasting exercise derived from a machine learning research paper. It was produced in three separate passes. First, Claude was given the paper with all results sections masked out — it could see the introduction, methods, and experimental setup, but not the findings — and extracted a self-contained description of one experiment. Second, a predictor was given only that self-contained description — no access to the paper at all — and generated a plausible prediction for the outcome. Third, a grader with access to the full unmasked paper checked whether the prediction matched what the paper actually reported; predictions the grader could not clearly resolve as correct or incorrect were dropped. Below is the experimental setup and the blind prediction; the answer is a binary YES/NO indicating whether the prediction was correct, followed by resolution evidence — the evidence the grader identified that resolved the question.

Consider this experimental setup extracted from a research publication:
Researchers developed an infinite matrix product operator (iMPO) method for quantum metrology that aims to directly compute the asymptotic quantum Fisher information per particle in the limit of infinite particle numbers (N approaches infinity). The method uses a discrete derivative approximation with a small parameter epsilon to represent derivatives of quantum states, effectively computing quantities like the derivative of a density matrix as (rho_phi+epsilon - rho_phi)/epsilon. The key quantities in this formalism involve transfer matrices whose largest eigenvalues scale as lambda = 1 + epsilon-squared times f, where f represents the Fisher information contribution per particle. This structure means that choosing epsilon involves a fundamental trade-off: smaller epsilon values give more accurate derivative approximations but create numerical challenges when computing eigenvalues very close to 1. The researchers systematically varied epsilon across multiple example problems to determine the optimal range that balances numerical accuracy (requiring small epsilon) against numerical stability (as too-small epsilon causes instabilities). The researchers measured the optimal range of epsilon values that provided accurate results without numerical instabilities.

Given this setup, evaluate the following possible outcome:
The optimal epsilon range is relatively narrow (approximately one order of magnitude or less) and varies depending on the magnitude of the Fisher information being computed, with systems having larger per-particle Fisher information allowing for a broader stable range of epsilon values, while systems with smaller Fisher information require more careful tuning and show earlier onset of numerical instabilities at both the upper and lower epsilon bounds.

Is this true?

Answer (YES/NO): NO